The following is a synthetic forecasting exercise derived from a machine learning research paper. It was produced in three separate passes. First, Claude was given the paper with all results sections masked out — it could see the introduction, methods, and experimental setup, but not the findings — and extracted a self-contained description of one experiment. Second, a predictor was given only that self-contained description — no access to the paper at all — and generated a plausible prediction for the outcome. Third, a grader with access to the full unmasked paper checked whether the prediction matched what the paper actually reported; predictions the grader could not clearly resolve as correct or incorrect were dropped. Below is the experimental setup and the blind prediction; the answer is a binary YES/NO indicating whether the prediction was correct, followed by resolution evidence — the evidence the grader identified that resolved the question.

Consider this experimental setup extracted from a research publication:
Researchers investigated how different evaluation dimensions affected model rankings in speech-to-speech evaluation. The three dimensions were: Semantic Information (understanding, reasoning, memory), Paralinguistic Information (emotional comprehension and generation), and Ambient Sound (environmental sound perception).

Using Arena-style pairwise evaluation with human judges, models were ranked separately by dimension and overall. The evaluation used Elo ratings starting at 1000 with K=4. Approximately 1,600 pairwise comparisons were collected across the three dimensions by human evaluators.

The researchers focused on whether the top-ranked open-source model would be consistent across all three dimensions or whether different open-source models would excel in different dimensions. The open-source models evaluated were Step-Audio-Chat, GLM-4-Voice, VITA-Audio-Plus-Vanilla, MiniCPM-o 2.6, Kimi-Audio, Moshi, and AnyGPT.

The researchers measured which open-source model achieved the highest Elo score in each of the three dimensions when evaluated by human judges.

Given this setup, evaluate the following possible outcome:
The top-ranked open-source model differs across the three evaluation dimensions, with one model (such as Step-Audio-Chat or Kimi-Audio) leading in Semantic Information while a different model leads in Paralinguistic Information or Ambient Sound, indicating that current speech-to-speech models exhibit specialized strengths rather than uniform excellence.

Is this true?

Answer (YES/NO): NO